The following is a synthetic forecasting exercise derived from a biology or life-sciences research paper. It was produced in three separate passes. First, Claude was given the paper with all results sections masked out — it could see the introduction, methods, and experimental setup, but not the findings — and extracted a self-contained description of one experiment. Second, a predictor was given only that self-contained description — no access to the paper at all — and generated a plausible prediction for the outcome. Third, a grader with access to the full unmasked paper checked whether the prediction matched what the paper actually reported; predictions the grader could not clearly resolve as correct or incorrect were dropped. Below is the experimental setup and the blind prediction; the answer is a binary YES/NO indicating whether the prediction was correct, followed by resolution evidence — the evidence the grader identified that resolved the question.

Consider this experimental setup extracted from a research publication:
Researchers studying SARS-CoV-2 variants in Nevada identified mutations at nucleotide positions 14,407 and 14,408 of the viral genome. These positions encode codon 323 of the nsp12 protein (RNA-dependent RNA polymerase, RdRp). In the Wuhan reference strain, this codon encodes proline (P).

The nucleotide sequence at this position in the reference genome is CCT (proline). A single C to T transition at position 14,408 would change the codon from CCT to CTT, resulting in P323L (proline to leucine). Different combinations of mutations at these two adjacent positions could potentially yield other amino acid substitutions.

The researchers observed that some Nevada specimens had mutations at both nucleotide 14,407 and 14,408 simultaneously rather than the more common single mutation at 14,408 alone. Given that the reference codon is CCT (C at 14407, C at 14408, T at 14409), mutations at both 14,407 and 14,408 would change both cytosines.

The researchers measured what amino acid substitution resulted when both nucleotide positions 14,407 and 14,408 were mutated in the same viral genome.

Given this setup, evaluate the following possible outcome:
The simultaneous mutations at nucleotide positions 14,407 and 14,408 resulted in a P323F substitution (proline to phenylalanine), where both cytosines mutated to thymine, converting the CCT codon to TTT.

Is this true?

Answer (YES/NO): YES